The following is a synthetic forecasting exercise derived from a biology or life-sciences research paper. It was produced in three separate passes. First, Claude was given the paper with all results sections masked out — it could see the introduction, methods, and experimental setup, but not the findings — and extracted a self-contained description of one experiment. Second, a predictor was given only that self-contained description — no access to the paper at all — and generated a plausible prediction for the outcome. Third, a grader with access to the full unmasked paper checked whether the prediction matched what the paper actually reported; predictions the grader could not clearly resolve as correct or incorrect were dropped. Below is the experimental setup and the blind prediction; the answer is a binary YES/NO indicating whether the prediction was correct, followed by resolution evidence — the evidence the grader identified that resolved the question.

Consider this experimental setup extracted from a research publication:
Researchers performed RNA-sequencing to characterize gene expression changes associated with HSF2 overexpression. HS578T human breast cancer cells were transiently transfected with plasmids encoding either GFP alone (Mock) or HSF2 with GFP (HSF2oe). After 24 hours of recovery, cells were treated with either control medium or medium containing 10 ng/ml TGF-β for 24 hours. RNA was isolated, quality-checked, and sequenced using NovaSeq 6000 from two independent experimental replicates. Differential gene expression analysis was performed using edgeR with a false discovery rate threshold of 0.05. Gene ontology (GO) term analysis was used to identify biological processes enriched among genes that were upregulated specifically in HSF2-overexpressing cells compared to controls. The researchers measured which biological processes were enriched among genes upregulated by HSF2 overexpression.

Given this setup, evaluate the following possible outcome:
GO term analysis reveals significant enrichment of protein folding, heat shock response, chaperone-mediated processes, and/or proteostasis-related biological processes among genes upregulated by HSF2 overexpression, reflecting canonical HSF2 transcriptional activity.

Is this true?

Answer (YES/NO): NO